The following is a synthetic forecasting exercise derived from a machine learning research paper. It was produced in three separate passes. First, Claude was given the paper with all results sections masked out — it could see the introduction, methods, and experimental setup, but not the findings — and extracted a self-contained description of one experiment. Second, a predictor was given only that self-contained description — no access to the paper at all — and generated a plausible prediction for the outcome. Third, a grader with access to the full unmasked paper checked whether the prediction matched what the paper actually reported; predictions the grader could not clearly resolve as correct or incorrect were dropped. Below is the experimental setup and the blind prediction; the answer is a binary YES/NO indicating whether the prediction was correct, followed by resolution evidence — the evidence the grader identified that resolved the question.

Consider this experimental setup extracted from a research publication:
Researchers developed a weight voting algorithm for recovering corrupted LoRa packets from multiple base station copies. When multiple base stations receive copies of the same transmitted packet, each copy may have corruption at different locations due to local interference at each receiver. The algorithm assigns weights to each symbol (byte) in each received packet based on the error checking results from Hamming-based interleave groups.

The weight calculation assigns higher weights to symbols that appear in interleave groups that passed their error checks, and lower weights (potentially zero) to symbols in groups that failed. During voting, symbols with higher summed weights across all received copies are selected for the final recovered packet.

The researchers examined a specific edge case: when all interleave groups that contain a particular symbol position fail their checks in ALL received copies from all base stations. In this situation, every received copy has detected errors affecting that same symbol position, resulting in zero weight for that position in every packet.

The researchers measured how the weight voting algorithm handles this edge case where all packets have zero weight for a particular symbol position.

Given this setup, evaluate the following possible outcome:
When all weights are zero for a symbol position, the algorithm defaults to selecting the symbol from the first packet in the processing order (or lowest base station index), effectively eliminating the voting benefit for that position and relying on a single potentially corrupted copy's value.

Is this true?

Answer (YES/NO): NO